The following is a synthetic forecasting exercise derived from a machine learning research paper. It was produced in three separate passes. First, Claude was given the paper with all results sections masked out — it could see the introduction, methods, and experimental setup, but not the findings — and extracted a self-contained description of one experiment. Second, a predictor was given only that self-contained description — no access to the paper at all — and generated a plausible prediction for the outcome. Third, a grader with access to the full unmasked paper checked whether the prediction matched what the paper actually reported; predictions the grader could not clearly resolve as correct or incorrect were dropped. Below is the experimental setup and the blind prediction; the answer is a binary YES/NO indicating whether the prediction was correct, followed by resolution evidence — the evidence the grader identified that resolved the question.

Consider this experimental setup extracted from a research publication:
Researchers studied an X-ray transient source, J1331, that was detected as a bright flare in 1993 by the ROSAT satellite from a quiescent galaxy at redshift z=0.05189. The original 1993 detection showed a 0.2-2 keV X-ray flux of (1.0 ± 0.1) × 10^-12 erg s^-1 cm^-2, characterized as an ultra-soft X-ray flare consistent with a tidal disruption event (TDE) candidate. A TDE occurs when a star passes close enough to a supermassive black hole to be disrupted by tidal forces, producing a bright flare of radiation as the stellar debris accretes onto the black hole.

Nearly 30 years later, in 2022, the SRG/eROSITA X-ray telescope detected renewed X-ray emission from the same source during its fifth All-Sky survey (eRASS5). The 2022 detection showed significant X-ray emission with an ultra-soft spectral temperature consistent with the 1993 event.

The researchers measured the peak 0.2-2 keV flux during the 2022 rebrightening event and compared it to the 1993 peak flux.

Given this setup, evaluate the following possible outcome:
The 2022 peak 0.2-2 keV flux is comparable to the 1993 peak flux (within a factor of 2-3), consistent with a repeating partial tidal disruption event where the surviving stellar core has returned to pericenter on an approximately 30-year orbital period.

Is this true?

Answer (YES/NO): YES